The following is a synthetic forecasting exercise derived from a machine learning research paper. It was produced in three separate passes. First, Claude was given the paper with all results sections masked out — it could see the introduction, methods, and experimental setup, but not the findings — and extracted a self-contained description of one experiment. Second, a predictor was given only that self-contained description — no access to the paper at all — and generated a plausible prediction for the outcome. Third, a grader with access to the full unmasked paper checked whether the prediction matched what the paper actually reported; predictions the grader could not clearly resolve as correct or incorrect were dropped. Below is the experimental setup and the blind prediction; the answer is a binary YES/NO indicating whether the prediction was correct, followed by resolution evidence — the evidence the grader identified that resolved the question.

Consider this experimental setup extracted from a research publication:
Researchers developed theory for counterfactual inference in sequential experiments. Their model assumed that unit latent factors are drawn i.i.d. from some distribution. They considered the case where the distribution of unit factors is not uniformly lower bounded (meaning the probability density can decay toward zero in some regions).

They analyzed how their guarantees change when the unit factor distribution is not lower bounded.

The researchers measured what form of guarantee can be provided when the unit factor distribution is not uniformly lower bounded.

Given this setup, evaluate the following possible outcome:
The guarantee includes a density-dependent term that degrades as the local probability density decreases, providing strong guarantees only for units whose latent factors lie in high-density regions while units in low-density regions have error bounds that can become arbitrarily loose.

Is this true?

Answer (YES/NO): NO